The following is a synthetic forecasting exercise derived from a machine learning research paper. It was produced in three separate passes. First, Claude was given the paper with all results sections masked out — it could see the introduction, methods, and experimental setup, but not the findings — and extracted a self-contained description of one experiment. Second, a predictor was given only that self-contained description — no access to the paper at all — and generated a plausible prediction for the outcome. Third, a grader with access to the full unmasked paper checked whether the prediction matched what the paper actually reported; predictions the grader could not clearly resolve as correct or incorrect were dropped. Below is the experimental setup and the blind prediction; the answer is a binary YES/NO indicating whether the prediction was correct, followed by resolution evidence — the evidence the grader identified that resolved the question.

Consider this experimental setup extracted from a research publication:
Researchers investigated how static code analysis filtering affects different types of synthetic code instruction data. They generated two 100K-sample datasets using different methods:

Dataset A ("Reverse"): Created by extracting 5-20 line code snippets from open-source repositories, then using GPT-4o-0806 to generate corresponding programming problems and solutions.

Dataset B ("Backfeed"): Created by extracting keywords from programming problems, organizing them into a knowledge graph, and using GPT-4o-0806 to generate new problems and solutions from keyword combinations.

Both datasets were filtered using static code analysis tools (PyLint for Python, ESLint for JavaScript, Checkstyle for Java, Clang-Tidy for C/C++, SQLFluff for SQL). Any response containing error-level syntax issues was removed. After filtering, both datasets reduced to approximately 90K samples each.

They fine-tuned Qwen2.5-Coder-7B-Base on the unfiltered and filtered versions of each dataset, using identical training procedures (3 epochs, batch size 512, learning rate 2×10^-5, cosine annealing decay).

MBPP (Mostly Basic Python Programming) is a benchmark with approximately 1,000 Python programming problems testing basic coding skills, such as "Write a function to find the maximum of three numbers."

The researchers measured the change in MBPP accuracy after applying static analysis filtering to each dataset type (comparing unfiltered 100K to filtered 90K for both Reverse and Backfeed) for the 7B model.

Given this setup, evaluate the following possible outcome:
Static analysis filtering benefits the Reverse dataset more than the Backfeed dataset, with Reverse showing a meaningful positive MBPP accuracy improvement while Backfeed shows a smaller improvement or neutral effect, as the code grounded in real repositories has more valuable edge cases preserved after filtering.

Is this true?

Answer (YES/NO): NO